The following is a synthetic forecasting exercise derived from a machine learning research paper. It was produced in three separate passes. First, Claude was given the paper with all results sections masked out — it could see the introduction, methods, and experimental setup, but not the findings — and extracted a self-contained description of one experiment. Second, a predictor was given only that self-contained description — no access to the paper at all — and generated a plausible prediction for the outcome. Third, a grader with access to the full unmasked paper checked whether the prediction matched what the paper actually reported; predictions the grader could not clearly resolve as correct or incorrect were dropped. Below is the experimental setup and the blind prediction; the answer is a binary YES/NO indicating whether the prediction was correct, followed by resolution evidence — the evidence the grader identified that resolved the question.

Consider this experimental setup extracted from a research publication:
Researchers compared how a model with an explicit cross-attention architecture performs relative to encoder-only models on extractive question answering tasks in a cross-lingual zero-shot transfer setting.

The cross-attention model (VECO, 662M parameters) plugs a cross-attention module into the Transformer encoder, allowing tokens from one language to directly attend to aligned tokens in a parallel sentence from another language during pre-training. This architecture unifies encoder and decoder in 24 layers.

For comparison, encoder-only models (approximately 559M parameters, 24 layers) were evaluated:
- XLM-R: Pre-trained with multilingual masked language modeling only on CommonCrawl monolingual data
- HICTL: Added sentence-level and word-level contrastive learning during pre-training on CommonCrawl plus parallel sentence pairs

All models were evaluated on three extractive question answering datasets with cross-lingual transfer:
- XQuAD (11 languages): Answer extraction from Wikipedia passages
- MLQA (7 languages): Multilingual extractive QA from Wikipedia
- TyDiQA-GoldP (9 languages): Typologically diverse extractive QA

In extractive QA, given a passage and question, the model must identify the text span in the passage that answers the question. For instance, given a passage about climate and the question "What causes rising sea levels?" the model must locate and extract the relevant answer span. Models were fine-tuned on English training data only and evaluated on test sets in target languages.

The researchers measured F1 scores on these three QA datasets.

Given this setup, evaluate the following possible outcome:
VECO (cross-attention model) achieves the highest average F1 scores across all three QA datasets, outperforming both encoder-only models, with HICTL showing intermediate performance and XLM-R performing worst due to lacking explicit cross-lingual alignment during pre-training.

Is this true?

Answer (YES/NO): NO